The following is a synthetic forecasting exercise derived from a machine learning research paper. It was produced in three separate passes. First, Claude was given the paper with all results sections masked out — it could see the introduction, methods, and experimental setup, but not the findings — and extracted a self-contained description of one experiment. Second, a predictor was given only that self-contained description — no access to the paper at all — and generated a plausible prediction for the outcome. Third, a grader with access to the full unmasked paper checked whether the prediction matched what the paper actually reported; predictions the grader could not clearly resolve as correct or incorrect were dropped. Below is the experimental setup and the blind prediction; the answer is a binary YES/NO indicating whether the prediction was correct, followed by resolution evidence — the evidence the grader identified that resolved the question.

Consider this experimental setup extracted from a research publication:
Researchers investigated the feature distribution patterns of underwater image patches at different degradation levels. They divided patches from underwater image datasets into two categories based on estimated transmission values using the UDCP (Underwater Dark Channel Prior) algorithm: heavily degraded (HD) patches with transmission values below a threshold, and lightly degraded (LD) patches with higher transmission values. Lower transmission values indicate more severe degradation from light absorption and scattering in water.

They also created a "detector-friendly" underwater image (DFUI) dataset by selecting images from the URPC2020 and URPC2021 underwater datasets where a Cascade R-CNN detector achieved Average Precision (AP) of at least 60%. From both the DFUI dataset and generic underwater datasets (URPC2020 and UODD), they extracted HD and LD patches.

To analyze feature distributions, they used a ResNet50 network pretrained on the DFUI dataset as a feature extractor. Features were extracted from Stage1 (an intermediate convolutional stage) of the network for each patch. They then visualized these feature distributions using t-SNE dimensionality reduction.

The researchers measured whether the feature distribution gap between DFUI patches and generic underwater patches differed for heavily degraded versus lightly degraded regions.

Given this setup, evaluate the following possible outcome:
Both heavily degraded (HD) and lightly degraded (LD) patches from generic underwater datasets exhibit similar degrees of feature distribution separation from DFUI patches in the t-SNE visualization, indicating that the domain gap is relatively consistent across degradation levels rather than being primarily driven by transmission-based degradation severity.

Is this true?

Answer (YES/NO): NO